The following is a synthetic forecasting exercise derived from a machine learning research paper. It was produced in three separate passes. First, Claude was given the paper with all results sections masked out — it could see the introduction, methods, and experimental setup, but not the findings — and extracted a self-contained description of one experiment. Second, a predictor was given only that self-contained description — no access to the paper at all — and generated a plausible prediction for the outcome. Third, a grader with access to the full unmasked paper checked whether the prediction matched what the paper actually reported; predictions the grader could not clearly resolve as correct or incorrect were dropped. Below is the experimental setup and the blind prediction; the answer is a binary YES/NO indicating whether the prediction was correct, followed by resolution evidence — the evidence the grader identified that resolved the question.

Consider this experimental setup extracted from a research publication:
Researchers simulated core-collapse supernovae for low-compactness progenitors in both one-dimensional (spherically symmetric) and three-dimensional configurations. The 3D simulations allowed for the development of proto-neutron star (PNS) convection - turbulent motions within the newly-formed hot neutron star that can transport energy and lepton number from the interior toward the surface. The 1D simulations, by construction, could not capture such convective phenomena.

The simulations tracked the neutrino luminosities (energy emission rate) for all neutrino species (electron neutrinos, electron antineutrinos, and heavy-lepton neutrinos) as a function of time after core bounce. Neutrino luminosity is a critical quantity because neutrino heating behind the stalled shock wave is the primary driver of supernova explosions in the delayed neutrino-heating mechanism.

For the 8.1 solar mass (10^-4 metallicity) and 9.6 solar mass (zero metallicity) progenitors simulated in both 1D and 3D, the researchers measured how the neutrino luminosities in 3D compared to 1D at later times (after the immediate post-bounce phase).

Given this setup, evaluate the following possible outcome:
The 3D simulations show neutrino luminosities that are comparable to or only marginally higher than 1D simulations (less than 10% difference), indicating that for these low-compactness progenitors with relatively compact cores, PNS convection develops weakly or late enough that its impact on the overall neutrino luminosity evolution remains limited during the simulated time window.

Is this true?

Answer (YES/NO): NO